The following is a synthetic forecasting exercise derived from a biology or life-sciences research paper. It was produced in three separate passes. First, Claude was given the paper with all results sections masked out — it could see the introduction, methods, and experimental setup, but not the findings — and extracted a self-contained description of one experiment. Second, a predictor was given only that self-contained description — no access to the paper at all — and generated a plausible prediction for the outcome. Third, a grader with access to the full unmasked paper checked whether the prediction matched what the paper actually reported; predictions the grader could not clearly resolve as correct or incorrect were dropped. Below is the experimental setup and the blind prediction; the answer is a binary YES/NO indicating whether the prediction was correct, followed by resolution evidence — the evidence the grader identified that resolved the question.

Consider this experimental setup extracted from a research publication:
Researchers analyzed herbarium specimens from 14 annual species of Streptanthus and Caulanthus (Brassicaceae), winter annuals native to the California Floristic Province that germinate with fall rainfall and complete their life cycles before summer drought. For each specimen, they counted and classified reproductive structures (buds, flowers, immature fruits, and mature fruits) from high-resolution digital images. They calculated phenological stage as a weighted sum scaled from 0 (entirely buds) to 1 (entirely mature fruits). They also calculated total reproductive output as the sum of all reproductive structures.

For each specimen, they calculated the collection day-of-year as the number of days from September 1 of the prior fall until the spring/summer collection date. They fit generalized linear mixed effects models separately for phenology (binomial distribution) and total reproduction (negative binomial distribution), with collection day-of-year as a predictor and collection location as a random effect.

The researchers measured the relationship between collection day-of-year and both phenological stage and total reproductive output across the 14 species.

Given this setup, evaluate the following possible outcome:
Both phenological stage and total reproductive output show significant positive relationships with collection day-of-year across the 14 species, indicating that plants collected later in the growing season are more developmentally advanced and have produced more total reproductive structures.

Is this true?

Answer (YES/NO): NO